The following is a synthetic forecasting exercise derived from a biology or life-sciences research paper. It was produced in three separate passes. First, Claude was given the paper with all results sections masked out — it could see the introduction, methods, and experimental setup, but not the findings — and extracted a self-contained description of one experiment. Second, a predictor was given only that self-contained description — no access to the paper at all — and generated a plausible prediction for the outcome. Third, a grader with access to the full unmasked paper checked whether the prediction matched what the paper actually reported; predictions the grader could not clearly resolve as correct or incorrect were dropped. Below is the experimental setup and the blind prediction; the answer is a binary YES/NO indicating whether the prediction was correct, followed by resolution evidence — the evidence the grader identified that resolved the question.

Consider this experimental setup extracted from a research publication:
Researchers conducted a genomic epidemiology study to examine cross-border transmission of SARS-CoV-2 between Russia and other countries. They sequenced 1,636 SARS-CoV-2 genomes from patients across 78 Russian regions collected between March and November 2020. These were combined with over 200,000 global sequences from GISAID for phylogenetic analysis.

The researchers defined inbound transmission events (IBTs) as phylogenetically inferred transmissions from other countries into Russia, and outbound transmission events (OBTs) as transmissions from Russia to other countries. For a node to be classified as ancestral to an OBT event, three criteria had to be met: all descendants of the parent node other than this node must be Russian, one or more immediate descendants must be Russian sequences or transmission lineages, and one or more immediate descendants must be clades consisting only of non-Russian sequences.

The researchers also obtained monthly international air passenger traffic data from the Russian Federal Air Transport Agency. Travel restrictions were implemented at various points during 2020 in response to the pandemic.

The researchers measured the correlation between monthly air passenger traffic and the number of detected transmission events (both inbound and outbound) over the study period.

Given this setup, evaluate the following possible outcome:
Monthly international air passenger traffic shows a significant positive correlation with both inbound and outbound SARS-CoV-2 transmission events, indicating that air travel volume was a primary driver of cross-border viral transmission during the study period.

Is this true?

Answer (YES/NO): NO